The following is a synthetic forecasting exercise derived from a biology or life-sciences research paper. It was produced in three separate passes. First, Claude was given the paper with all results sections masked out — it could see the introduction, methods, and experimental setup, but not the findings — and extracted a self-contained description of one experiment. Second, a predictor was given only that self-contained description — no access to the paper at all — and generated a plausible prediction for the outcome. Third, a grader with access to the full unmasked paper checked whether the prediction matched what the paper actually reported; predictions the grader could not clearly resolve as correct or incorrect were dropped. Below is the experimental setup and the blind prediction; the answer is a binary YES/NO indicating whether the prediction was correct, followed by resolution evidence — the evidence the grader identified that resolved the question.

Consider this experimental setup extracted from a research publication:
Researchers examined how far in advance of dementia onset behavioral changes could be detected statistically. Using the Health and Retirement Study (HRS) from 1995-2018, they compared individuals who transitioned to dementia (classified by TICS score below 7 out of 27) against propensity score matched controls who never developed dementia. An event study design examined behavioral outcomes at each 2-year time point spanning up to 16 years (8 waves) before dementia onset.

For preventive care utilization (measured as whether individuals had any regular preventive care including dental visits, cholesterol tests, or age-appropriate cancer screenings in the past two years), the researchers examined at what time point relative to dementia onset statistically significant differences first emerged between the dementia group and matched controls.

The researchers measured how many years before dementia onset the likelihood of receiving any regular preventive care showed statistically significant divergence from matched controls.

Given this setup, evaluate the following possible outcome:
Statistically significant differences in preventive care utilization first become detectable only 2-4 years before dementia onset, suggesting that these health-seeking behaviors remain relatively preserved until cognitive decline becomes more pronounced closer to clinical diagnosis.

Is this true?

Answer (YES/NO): YES